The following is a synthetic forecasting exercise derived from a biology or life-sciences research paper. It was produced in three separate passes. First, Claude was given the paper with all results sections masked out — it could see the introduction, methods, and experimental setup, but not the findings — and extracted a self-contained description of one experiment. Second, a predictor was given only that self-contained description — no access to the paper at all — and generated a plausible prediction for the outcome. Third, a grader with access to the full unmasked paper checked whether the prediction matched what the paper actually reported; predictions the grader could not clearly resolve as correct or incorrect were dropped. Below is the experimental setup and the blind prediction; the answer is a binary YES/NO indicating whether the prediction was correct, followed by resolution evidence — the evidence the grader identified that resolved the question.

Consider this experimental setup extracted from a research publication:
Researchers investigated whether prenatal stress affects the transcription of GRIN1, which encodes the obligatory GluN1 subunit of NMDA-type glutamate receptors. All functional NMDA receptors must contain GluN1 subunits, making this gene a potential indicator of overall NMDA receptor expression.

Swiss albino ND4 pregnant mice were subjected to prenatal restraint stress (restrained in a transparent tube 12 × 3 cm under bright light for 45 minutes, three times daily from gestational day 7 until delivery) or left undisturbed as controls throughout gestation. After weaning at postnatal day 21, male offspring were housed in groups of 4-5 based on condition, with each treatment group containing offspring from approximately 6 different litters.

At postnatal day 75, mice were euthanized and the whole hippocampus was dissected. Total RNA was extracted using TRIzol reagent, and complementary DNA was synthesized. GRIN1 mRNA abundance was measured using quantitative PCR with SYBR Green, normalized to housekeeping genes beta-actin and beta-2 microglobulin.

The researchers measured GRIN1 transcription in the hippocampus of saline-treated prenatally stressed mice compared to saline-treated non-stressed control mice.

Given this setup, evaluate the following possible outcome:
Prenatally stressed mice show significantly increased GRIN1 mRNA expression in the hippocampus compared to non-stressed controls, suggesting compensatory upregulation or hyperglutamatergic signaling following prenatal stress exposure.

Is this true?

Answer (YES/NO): NO